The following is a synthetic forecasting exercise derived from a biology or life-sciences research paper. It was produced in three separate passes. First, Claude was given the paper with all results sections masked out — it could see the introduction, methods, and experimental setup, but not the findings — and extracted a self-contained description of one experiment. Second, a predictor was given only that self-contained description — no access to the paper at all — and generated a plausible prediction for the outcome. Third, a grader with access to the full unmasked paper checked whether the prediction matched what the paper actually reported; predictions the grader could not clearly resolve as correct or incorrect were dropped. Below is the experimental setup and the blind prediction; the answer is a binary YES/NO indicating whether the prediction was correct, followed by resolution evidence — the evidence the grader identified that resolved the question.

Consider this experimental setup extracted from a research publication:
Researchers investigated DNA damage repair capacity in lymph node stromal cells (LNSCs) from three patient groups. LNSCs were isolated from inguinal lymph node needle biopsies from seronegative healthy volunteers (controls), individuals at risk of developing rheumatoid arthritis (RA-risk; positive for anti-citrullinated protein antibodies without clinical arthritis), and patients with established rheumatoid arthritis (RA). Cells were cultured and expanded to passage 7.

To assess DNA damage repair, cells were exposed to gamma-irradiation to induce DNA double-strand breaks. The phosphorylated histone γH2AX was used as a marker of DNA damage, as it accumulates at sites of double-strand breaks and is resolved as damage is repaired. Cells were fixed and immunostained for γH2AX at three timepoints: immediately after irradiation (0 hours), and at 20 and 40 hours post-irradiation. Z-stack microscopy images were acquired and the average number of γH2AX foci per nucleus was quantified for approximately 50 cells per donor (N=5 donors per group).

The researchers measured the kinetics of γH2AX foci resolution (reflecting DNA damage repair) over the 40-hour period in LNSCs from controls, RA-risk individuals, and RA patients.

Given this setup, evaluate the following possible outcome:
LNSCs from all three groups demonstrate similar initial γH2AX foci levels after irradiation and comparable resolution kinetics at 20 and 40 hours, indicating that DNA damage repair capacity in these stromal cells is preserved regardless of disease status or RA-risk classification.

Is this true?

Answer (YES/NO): NO